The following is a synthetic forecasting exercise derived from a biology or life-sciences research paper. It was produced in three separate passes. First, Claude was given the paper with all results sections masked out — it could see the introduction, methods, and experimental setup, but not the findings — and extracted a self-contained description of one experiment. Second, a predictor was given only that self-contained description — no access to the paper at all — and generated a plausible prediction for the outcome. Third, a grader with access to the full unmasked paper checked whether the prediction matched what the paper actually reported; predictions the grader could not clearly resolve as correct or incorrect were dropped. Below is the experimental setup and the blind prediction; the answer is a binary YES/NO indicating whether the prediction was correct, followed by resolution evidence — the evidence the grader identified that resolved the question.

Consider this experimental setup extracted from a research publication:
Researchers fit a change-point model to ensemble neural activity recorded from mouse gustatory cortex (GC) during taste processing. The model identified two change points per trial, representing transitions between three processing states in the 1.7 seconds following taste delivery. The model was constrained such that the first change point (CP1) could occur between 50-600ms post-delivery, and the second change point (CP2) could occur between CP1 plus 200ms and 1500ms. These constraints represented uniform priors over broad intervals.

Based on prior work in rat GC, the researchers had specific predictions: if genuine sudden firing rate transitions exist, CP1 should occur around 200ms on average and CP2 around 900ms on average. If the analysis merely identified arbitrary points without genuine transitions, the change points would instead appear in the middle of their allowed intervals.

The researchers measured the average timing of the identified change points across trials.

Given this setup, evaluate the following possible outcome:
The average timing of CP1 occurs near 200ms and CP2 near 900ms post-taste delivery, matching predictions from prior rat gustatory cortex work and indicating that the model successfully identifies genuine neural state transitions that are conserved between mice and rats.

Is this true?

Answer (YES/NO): NO